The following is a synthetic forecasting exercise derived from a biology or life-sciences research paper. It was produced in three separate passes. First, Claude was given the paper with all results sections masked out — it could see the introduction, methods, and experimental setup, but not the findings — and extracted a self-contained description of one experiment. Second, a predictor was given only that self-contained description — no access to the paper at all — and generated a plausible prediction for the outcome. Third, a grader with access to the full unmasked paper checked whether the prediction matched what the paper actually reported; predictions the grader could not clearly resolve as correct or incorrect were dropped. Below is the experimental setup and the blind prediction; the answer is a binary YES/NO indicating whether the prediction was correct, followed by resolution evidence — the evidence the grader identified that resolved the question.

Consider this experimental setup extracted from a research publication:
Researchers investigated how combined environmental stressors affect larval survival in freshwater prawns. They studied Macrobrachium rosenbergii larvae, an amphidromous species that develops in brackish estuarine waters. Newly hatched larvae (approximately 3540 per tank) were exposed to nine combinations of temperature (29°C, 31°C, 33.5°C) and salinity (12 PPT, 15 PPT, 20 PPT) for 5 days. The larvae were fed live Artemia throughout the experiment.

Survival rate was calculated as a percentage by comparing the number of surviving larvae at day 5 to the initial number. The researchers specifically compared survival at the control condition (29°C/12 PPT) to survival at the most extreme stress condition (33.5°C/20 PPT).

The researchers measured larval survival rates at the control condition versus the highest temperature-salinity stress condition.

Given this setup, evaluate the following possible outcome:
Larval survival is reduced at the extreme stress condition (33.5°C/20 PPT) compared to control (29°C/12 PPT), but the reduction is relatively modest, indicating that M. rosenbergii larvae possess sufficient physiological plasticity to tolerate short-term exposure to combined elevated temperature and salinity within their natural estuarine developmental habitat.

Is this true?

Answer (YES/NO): NO